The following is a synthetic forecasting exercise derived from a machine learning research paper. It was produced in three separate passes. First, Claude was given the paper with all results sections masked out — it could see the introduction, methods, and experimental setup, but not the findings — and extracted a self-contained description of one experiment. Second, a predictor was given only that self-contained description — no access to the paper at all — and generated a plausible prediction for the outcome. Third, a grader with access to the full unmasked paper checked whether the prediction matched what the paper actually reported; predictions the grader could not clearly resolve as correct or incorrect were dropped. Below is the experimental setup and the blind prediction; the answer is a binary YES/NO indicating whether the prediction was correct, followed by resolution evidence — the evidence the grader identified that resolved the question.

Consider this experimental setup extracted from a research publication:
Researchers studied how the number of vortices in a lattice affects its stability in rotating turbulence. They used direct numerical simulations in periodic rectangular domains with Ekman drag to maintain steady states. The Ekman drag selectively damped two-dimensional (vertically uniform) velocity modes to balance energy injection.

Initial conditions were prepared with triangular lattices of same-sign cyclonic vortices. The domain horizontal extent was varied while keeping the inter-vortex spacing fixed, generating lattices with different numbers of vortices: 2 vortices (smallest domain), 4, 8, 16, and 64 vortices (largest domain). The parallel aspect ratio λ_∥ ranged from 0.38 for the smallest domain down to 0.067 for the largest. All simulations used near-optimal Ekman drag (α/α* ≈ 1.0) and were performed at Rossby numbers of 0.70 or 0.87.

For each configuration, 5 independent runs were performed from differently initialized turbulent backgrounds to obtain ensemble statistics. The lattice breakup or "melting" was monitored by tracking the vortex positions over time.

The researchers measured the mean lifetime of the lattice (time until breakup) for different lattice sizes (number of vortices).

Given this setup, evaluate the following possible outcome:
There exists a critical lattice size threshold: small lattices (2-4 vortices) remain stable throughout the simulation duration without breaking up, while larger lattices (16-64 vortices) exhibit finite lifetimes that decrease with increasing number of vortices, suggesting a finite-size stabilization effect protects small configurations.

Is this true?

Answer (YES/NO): NO